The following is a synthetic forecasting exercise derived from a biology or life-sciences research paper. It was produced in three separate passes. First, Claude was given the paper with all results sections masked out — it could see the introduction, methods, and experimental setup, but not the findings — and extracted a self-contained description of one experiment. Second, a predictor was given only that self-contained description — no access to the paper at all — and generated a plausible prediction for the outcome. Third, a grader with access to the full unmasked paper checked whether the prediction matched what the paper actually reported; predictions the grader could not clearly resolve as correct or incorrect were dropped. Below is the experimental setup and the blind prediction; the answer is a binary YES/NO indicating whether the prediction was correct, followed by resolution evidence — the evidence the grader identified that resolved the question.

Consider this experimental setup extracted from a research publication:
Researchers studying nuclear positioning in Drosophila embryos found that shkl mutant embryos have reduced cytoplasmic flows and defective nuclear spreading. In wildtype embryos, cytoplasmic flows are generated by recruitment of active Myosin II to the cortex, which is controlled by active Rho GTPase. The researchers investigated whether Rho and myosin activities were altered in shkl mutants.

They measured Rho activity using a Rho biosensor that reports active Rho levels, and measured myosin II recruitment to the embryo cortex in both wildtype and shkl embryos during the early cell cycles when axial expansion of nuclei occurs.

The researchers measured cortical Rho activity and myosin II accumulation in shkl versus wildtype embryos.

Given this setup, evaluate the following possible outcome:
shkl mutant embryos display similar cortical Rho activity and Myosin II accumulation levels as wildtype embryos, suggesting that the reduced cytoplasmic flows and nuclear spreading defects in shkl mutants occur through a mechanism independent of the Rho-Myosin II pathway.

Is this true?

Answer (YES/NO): NO